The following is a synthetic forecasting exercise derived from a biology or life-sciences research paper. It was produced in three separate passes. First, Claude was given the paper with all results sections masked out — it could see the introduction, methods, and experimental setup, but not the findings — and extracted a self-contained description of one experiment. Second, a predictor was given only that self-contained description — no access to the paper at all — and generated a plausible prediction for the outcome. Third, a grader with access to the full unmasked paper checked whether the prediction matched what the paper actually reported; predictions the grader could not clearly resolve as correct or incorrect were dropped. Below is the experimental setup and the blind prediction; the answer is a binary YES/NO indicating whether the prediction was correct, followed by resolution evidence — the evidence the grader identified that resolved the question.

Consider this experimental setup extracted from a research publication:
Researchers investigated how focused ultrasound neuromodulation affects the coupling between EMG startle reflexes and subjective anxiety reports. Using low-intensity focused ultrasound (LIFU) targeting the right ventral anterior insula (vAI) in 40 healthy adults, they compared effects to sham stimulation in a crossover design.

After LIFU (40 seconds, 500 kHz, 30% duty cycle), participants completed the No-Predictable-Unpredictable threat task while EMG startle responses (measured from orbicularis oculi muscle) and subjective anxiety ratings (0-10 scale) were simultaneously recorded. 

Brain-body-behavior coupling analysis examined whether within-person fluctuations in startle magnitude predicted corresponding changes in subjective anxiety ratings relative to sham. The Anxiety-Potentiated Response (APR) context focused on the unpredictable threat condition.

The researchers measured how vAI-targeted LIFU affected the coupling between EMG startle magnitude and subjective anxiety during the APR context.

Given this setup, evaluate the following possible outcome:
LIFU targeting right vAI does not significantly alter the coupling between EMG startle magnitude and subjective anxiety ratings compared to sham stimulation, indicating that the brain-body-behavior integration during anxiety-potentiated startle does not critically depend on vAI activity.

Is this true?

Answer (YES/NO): YES